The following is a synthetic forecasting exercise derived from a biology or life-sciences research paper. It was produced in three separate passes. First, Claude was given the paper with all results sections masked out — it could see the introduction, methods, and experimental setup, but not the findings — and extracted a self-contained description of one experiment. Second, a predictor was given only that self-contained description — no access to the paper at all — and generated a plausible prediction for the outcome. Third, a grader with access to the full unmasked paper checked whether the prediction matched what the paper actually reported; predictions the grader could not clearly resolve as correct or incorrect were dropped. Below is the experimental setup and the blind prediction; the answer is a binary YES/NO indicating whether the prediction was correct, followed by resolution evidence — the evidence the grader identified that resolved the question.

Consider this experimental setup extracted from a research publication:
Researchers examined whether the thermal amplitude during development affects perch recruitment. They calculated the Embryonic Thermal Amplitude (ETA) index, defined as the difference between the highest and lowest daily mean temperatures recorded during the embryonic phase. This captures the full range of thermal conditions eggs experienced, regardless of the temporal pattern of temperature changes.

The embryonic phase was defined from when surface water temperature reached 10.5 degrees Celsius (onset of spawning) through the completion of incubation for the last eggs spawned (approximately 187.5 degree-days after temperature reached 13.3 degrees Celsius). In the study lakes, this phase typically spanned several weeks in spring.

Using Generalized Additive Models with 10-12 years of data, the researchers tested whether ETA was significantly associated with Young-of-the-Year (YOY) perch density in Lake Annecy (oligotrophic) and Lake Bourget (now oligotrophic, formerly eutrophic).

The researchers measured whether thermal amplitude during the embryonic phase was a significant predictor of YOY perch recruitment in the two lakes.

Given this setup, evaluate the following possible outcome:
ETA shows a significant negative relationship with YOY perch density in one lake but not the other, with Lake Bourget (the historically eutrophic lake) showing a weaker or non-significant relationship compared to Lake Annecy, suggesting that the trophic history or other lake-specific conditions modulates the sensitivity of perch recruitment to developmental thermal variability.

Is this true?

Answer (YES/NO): NO